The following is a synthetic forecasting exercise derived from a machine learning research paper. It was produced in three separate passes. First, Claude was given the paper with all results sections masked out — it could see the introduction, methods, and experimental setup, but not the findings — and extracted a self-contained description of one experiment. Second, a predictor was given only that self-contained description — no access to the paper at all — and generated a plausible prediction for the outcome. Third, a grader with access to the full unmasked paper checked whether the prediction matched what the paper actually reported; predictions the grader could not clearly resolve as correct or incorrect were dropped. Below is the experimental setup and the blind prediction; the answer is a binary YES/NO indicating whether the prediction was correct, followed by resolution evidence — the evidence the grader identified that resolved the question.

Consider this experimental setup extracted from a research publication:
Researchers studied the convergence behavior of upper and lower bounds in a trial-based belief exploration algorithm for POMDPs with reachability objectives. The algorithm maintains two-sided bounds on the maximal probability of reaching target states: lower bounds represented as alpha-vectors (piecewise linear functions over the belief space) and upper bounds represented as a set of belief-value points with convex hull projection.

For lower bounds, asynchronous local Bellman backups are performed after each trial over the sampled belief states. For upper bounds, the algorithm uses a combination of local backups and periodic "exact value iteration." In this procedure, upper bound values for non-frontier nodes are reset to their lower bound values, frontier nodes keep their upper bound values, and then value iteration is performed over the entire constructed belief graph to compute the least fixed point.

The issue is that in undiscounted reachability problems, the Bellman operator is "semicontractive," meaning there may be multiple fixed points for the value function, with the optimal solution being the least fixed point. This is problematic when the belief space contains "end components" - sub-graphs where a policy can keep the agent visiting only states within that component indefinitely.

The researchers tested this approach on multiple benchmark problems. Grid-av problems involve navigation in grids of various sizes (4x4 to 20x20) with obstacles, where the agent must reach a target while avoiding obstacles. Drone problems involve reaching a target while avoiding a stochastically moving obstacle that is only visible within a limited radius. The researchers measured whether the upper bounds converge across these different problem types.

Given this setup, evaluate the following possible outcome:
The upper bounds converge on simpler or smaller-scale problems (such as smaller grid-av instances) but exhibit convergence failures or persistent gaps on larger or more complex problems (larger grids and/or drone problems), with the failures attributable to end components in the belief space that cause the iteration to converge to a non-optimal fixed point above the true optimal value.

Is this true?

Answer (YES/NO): NO